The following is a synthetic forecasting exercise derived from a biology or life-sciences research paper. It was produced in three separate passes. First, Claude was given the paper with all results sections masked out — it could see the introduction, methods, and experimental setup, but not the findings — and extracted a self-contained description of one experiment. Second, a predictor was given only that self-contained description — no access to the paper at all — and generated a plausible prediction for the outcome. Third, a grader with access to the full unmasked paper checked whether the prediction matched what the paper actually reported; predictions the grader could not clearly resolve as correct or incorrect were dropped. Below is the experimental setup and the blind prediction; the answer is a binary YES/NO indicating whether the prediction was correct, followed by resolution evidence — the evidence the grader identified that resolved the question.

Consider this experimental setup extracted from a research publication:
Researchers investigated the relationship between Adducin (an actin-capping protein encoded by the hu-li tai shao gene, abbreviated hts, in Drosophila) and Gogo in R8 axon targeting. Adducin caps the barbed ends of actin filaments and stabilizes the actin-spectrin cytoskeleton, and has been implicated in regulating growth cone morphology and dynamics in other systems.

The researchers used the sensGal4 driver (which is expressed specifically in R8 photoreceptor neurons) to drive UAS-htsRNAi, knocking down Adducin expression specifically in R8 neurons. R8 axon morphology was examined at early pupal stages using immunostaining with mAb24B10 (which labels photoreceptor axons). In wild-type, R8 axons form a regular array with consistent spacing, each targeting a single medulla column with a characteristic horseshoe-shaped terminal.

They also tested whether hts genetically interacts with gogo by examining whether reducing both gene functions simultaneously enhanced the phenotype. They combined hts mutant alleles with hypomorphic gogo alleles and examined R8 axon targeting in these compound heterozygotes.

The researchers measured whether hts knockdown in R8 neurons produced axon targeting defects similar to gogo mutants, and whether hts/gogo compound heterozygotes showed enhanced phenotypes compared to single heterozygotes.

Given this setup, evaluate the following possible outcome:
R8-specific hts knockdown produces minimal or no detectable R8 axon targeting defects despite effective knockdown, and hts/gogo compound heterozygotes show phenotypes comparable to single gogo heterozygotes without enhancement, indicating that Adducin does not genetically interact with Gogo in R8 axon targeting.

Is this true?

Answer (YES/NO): NO